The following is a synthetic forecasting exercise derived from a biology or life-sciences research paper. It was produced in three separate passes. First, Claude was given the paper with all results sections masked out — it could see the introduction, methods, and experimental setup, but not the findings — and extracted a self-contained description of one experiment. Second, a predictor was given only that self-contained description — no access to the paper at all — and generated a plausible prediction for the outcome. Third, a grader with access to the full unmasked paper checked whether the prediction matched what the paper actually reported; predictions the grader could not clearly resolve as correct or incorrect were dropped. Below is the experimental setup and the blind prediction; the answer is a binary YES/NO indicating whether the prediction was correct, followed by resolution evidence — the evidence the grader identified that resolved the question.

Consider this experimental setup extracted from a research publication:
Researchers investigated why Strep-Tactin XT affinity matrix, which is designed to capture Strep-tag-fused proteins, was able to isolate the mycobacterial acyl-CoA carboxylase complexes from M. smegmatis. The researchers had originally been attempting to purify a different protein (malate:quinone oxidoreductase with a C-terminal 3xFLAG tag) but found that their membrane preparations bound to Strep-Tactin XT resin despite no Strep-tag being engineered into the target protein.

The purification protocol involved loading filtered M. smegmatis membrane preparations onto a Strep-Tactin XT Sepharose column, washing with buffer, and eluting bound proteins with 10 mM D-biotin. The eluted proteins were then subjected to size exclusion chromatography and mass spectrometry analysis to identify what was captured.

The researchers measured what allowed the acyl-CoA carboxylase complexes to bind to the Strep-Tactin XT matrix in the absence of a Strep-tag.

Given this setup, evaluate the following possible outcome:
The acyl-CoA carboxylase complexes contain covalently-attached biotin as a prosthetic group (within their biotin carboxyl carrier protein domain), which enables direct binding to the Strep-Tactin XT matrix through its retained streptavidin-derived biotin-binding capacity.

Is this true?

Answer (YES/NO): YES